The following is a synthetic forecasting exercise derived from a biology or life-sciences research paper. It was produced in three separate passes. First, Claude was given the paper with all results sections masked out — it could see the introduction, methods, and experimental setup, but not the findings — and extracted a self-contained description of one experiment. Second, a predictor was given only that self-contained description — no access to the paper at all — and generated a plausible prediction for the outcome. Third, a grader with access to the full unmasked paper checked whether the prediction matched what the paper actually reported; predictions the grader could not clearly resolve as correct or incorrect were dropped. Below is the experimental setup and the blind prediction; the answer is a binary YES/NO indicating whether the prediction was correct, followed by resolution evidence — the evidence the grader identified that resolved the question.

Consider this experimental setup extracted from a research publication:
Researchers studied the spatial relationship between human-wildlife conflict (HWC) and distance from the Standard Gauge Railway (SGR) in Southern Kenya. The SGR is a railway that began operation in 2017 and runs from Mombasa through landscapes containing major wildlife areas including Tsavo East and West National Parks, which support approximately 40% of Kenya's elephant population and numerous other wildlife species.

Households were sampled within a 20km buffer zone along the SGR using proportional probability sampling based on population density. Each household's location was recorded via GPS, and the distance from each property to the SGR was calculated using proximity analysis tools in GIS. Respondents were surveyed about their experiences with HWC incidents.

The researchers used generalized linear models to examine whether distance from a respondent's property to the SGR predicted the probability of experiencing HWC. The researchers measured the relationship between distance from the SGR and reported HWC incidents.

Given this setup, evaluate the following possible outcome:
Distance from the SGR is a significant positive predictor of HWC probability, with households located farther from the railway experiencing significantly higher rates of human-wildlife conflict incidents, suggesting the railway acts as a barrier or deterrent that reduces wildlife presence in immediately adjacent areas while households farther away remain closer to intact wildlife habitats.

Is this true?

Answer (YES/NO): NO